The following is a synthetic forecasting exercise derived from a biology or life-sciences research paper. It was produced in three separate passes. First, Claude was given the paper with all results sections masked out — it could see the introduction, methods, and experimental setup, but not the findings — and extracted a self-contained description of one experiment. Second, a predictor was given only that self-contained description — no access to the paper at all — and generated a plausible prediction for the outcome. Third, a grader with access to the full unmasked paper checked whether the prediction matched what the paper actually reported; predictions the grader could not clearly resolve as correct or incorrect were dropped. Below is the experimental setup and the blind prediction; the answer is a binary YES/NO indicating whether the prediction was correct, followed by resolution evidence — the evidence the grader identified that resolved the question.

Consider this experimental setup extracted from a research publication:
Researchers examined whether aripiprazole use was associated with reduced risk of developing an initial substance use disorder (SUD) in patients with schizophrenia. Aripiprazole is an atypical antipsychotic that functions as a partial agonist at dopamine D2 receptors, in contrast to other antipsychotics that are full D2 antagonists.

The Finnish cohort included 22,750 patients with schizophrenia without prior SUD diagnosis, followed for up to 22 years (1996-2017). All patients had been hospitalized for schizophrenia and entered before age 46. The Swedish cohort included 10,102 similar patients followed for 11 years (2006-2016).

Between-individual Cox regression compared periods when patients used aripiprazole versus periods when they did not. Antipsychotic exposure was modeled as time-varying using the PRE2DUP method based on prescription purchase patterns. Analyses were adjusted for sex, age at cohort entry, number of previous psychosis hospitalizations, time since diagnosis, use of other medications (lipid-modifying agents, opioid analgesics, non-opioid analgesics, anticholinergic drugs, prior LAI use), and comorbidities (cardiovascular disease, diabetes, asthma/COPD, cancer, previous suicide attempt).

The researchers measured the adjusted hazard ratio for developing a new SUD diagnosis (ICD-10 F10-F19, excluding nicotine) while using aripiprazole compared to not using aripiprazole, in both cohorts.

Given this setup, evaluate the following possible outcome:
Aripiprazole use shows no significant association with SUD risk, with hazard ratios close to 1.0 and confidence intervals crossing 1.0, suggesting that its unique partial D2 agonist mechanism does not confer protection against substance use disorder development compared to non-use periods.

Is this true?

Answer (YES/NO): NO